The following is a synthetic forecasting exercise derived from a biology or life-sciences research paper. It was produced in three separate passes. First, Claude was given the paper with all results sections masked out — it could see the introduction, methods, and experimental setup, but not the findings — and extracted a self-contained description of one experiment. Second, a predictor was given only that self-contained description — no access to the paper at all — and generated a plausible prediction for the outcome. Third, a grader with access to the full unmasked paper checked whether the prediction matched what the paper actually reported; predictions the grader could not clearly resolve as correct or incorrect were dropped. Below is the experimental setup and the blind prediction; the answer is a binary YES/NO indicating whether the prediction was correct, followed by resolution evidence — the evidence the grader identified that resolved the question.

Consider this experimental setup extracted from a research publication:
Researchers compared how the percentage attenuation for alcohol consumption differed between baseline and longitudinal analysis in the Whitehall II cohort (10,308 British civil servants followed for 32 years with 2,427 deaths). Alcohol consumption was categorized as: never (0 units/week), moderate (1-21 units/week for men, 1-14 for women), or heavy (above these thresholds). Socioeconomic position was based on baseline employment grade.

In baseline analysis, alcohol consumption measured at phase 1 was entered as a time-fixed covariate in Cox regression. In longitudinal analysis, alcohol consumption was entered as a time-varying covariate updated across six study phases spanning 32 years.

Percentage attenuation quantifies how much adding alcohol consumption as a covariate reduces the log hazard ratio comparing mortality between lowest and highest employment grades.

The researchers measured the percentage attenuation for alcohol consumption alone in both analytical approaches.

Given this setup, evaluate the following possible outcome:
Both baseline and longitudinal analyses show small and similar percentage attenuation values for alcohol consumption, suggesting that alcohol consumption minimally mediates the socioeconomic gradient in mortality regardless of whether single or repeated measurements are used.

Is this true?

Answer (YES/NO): NO